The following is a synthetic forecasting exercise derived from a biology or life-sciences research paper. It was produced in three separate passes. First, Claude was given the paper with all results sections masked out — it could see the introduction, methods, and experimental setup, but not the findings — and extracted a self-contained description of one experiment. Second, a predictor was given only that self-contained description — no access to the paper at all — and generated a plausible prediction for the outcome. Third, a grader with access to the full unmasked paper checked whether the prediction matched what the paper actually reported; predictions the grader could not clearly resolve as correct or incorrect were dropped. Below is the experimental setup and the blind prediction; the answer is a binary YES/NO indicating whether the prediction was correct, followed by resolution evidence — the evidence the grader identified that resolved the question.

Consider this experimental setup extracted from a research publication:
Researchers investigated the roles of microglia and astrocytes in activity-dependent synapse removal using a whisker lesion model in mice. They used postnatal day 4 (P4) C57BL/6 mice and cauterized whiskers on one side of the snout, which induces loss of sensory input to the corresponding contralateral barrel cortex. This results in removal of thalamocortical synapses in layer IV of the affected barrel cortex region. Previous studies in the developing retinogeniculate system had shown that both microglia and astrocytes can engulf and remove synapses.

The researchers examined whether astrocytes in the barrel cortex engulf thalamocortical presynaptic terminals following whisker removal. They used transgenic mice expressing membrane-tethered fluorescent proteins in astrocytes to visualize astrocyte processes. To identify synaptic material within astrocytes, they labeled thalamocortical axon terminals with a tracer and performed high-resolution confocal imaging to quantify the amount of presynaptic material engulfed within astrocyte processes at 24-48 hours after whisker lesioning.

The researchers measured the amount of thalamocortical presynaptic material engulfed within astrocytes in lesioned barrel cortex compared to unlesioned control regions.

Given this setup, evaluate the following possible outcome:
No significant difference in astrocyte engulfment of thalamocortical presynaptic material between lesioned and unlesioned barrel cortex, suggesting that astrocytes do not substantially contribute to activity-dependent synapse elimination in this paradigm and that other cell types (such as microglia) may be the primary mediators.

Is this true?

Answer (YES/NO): YES